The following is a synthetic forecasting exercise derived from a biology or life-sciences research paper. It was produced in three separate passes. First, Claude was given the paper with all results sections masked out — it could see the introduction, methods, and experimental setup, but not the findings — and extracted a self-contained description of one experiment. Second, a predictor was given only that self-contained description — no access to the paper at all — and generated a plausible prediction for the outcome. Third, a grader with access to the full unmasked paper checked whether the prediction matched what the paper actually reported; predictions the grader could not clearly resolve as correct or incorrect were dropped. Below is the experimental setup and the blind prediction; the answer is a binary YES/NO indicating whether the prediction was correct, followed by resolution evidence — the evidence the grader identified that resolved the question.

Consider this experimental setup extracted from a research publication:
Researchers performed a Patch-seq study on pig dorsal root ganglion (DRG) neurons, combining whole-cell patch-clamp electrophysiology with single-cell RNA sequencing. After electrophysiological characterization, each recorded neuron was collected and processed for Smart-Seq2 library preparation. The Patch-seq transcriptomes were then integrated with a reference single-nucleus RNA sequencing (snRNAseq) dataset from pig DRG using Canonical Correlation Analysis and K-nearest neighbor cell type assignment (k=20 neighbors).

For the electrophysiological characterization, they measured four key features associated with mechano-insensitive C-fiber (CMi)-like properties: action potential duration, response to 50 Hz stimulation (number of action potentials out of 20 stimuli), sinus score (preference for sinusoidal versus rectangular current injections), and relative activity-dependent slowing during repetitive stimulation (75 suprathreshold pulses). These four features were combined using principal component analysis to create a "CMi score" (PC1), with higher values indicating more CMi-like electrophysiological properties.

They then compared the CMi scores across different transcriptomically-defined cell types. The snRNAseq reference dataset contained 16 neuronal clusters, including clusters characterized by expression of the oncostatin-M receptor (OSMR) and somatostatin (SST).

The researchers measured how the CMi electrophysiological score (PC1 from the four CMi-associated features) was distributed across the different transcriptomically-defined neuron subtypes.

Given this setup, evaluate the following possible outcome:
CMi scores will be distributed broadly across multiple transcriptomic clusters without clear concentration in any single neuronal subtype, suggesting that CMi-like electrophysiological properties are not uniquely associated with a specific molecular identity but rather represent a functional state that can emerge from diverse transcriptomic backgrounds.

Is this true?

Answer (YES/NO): NO